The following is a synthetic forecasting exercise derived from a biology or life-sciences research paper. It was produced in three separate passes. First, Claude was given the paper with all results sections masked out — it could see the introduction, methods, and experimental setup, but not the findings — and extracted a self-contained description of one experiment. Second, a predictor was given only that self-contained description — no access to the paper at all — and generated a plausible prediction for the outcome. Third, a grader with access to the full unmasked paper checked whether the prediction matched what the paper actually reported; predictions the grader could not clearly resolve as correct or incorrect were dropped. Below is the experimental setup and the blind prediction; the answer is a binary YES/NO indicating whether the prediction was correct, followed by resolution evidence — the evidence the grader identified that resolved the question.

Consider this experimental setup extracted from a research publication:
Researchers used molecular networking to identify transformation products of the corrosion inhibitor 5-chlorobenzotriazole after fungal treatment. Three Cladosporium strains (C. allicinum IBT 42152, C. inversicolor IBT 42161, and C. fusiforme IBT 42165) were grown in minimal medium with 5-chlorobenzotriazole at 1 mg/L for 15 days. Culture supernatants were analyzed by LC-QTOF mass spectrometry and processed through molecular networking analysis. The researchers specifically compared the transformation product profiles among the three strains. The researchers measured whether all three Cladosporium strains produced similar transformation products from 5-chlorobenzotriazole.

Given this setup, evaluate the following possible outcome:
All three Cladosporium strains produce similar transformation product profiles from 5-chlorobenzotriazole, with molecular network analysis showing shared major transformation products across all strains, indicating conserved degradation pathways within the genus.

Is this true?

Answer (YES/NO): NO